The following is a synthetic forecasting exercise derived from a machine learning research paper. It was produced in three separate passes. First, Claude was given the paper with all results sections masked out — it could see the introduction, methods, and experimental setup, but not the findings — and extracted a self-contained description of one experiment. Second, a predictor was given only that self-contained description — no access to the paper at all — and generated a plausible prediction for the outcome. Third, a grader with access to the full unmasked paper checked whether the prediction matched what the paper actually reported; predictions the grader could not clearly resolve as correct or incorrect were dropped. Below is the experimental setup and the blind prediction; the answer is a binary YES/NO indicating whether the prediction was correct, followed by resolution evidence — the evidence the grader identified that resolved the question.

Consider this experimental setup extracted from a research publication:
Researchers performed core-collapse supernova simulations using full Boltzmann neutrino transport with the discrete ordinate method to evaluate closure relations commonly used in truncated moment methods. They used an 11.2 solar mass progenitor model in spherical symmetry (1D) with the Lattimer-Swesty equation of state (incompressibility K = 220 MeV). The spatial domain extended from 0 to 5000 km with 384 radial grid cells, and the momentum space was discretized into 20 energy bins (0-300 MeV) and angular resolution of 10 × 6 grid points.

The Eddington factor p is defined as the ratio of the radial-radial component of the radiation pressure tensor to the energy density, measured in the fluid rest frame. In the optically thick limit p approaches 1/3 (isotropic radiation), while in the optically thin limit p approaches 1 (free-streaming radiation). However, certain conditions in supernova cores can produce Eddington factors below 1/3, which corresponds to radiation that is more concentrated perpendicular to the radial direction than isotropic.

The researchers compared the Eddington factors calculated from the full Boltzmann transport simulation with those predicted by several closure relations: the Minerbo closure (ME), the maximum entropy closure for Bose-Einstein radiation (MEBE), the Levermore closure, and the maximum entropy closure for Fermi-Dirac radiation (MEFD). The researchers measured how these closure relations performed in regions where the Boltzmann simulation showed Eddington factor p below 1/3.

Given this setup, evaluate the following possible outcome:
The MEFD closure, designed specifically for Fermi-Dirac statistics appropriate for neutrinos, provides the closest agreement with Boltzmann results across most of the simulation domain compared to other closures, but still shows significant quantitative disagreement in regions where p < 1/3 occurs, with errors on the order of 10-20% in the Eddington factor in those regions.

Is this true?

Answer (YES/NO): NO